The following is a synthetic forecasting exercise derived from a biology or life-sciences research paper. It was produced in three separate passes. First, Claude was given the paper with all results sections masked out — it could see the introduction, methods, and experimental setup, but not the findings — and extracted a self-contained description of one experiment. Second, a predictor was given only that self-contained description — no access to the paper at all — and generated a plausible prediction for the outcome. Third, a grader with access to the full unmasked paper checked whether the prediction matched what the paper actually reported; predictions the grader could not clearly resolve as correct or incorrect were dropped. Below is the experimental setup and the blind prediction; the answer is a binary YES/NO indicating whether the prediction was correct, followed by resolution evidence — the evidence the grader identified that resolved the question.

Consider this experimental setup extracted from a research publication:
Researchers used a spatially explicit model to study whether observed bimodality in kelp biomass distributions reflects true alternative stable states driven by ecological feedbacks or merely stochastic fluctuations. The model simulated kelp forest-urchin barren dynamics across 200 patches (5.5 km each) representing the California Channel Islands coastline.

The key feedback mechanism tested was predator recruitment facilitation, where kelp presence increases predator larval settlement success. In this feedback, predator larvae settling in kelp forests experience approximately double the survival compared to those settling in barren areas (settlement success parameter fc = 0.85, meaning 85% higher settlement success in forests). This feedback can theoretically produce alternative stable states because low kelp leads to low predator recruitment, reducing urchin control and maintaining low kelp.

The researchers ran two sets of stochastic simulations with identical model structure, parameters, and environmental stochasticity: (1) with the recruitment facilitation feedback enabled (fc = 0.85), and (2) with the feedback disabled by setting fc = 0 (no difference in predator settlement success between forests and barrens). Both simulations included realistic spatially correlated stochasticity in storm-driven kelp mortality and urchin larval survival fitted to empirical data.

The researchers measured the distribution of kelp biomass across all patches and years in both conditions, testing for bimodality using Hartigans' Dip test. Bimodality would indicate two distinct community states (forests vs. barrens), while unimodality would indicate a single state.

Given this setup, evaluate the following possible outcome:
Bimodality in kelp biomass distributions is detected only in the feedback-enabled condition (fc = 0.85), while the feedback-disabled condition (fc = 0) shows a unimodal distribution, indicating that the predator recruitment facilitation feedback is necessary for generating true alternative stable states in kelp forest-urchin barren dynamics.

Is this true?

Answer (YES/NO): YES